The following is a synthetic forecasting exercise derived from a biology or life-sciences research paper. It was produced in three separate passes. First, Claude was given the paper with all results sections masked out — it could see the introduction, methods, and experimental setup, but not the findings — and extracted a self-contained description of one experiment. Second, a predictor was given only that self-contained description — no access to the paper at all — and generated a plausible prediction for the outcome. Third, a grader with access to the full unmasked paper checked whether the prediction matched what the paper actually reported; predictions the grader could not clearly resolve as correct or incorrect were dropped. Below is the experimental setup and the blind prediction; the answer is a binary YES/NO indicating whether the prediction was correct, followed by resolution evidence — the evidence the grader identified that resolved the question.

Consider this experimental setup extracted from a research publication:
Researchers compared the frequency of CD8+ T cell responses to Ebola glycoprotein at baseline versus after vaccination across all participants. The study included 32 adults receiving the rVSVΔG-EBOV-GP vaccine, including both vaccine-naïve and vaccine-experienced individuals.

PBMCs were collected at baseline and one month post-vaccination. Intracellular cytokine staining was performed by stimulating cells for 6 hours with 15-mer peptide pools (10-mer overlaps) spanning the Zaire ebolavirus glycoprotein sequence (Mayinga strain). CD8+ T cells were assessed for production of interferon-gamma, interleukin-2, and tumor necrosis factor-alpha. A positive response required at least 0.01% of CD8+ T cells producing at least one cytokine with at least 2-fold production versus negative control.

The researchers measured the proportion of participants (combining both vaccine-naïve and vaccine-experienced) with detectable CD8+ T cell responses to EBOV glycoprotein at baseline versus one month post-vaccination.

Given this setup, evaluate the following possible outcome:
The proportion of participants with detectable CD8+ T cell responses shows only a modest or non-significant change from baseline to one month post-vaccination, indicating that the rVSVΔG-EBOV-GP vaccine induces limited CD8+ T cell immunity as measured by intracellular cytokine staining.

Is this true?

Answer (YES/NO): NO